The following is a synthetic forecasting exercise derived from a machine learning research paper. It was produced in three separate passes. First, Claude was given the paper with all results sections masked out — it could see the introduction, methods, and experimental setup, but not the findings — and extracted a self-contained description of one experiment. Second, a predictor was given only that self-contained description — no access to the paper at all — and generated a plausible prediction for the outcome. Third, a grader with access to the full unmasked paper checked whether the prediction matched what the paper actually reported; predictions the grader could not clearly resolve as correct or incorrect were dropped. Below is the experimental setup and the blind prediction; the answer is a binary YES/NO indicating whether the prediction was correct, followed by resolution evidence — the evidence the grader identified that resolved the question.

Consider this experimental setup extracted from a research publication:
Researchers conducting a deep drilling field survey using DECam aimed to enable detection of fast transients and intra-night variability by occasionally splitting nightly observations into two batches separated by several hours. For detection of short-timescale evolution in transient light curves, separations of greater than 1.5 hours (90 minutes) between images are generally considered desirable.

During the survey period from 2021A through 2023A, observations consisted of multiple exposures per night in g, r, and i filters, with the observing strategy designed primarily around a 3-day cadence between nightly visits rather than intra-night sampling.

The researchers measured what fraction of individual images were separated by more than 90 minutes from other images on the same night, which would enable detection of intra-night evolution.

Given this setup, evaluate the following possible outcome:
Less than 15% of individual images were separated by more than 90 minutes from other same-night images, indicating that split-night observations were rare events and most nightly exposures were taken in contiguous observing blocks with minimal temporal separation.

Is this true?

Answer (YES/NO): YES